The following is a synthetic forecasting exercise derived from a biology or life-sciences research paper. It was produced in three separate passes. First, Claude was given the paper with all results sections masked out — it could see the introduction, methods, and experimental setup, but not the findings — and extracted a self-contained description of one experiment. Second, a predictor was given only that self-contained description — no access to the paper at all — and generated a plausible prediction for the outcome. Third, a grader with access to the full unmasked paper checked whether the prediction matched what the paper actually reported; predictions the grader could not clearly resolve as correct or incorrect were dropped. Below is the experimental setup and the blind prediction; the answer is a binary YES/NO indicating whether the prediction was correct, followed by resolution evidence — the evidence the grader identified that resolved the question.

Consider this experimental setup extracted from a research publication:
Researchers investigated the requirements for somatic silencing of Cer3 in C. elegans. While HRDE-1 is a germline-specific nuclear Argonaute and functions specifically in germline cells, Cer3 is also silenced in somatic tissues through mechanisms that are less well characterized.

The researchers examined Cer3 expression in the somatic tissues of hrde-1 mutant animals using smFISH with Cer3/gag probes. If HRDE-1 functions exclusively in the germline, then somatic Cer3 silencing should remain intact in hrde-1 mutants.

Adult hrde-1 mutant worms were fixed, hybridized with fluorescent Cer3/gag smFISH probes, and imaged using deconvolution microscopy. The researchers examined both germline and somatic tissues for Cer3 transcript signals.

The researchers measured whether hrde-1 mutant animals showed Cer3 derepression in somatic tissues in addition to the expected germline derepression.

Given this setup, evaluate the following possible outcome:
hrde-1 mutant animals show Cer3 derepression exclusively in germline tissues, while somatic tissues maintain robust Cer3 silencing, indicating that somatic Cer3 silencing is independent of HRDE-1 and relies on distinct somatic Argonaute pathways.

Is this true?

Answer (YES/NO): YES